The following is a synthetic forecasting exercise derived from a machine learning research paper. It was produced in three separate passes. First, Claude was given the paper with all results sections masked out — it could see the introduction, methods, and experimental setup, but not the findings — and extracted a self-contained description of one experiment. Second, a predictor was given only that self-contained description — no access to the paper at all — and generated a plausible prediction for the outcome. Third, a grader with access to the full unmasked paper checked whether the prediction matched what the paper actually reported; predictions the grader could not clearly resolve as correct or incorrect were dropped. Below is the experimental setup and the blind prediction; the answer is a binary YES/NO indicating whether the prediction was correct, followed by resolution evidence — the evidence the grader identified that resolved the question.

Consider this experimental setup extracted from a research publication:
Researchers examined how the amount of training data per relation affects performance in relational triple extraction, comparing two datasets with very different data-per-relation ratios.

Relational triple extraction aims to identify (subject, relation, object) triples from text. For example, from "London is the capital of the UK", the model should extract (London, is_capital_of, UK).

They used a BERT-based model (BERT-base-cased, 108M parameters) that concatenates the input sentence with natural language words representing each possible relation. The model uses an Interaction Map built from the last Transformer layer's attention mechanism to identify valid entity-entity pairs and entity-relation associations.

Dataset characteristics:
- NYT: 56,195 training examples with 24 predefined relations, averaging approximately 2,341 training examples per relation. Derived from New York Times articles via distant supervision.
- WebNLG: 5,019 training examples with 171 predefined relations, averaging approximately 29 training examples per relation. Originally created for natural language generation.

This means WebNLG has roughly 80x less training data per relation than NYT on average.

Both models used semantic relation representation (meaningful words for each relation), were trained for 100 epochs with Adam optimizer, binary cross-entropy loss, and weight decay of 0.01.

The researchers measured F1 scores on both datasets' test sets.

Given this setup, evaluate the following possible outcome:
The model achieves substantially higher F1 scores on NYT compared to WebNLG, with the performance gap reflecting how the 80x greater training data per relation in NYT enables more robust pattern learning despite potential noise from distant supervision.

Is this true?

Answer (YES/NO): NO